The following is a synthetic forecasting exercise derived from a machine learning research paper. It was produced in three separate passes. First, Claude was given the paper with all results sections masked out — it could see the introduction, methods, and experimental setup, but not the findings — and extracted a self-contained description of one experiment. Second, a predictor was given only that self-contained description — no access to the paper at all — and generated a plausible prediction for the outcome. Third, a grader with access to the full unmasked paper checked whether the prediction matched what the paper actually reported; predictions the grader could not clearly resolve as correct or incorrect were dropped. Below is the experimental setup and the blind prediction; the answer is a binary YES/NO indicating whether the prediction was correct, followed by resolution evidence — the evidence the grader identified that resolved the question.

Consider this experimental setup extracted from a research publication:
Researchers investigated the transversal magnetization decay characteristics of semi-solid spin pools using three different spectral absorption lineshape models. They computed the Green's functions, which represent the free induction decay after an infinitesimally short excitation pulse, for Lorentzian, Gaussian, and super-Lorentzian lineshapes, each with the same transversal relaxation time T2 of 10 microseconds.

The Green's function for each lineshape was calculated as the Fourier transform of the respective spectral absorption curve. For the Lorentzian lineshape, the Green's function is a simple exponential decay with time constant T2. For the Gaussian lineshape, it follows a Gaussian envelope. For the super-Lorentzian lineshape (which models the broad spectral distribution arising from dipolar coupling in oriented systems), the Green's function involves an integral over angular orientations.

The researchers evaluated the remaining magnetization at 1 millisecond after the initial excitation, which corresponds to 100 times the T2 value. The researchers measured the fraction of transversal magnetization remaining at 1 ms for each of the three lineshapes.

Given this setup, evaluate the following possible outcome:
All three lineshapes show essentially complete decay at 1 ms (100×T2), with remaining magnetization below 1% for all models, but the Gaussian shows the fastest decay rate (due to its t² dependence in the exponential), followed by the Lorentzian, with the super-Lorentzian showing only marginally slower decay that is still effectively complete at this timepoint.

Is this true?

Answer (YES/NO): NO